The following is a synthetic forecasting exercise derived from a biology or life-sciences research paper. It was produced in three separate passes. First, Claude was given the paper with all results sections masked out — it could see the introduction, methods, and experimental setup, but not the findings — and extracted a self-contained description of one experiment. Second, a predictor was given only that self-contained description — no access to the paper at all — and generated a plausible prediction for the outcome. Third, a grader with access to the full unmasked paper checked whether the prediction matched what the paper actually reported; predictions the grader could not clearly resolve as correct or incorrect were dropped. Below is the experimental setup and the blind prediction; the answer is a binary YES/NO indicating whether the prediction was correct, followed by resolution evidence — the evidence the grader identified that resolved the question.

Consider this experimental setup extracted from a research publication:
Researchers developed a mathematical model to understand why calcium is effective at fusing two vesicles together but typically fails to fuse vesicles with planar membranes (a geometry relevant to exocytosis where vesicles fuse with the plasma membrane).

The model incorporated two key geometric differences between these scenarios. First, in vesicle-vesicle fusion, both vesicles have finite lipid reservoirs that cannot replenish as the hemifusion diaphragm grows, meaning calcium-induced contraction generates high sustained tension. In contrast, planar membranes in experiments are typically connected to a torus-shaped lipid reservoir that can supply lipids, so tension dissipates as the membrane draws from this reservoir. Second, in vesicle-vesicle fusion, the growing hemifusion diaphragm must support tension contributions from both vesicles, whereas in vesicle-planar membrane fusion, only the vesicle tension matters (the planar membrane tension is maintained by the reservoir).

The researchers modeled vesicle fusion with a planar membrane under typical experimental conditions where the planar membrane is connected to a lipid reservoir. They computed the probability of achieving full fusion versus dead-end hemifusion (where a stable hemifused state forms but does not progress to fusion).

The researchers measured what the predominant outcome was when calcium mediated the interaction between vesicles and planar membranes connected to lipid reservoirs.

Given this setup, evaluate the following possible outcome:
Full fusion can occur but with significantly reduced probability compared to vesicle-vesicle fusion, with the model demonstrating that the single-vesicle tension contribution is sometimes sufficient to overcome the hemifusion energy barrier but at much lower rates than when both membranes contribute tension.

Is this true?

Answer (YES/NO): NO